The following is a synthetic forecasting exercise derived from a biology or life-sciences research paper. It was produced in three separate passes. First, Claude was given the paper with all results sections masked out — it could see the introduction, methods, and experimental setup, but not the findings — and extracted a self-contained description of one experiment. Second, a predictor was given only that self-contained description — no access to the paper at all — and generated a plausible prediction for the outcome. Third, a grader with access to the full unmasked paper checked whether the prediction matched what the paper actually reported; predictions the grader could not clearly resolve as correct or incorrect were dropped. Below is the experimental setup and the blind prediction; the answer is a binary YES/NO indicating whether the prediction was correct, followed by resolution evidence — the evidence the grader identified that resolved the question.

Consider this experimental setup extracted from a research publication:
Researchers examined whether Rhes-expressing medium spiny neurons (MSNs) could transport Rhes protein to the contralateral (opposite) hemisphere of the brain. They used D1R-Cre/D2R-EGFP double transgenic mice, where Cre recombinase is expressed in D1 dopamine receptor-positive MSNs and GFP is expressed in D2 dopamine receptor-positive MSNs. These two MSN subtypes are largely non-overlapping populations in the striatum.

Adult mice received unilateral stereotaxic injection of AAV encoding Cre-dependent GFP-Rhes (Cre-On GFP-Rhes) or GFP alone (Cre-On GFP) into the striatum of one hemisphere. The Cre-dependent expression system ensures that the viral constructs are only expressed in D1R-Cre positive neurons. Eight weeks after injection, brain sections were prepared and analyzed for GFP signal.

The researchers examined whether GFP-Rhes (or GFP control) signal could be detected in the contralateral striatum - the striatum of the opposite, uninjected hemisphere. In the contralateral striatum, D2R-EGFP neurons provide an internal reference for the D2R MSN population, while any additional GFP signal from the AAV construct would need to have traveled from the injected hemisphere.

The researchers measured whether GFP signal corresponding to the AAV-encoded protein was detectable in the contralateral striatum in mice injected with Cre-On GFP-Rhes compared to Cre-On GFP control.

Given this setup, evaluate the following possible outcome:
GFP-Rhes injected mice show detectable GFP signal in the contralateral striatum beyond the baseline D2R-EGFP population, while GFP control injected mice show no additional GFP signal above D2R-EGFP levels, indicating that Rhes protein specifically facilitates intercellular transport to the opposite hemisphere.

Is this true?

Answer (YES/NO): NO